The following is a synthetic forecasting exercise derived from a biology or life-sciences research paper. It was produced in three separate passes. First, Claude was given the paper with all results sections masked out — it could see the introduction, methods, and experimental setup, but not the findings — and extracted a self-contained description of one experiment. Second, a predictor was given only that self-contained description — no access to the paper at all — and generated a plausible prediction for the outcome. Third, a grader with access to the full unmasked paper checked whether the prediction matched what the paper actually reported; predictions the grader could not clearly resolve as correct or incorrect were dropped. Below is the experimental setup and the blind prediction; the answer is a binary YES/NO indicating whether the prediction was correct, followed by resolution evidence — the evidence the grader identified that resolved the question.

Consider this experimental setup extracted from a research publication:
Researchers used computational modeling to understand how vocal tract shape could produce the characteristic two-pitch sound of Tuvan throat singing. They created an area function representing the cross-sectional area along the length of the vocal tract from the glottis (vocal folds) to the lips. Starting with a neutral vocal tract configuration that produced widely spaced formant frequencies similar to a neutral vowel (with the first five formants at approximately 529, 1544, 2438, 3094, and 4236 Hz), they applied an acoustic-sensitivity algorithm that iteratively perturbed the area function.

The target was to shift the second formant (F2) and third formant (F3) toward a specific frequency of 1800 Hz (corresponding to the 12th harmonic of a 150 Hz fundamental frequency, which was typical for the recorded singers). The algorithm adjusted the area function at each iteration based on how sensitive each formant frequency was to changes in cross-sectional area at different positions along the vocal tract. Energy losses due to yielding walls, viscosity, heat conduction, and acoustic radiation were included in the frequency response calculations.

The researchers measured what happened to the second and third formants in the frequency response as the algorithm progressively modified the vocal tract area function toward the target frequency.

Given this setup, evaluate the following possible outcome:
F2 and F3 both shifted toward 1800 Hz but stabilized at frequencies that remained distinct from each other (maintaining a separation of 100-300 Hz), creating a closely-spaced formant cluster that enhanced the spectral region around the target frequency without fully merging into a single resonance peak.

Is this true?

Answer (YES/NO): NO